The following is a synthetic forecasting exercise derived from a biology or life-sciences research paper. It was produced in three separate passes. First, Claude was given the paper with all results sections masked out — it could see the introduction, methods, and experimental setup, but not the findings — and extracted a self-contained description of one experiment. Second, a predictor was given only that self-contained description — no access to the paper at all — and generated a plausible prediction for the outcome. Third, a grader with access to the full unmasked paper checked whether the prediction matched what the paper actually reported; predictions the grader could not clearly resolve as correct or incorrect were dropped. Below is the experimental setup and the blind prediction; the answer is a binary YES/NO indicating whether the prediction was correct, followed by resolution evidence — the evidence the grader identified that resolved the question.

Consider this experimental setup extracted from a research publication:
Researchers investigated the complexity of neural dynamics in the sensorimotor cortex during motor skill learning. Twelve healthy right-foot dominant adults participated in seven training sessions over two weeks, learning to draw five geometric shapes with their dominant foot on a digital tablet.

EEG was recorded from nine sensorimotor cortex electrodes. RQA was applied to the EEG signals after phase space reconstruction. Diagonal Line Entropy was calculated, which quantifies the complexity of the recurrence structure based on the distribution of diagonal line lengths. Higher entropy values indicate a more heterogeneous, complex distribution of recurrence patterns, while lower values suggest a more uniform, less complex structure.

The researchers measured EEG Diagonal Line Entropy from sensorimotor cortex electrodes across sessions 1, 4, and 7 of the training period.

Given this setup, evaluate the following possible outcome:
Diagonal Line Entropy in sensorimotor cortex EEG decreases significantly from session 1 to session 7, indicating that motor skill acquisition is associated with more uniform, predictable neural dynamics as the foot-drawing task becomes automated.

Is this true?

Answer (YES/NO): NO